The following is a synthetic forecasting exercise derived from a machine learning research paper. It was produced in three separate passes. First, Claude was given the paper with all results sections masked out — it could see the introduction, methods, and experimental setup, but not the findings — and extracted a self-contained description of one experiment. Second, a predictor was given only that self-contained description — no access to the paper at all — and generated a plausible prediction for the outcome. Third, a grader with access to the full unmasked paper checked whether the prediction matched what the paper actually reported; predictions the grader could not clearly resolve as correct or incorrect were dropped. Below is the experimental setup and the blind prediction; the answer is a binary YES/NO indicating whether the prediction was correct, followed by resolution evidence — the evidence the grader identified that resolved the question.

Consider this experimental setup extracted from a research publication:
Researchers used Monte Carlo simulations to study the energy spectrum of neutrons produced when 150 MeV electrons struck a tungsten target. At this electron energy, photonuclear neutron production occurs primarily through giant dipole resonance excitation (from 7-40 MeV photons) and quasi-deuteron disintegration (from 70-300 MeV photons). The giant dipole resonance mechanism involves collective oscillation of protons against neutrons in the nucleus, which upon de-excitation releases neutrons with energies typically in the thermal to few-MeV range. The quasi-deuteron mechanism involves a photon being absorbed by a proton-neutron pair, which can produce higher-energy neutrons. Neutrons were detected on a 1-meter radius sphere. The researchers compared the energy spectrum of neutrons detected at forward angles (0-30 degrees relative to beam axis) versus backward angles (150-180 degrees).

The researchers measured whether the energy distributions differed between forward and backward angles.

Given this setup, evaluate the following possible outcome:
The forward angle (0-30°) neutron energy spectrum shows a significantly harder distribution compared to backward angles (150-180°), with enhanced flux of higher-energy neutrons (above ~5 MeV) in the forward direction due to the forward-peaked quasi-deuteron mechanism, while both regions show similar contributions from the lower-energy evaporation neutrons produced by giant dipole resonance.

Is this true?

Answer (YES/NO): NO